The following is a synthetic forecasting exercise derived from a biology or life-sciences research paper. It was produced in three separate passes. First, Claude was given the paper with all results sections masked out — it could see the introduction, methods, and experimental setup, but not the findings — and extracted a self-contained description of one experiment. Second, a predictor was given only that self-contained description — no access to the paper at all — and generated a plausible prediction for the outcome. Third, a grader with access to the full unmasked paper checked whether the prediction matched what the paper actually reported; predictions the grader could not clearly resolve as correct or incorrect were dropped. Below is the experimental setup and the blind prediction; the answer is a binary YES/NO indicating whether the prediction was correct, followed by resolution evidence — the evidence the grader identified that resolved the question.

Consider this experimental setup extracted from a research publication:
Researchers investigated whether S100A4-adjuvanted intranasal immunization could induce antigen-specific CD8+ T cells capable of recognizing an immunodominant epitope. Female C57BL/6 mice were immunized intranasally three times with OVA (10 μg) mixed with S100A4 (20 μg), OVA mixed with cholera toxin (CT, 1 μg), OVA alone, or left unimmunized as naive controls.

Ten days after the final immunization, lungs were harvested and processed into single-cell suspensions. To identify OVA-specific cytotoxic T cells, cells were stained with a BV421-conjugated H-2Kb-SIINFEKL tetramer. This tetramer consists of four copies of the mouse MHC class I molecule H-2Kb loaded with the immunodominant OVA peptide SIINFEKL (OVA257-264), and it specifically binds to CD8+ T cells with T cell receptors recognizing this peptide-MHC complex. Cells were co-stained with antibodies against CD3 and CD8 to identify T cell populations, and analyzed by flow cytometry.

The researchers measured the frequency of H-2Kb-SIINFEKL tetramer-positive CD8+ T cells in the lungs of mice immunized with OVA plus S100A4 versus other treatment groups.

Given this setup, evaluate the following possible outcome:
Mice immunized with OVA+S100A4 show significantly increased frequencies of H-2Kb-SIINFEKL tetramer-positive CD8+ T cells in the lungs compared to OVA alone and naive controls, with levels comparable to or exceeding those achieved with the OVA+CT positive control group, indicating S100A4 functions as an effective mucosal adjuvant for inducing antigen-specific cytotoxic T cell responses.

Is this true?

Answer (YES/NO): YES